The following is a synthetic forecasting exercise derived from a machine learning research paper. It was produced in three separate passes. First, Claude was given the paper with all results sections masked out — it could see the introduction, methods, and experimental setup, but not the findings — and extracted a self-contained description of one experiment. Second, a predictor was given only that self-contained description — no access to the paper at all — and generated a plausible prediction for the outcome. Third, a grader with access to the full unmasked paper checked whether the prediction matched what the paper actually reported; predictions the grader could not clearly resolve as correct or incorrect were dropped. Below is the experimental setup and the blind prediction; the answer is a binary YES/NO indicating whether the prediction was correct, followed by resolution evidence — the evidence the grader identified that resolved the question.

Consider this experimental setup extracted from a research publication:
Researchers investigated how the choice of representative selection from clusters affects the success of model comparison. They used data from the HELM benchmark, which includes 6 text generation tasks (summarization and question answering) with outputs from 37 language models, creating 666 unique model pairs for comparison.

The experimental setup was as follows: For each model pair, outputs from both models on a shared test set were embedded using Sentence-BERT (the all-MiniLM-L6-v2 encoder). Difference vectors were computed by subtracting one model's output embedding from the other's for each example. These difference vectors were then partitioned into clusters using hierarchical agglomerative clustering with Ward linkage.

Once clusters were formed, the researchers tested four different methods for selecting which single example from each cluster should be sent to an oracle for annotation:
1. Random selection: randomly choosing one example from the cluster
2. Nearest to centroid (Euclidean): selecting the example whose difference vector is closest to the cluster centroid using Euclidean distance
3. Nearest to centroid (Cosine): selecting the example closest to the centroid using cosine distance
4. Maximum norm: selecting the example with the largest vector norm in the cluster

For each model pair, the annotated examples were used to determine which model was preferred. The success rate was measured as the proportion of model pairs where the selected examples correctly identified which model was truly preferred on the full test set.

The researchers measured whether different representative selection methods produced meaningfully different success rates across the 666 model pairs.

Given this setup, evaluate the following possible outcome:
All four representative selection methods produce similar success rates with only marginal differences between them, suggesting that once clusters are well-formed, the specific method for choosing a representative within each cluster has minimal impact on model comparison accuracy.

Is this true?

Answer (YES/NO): YES